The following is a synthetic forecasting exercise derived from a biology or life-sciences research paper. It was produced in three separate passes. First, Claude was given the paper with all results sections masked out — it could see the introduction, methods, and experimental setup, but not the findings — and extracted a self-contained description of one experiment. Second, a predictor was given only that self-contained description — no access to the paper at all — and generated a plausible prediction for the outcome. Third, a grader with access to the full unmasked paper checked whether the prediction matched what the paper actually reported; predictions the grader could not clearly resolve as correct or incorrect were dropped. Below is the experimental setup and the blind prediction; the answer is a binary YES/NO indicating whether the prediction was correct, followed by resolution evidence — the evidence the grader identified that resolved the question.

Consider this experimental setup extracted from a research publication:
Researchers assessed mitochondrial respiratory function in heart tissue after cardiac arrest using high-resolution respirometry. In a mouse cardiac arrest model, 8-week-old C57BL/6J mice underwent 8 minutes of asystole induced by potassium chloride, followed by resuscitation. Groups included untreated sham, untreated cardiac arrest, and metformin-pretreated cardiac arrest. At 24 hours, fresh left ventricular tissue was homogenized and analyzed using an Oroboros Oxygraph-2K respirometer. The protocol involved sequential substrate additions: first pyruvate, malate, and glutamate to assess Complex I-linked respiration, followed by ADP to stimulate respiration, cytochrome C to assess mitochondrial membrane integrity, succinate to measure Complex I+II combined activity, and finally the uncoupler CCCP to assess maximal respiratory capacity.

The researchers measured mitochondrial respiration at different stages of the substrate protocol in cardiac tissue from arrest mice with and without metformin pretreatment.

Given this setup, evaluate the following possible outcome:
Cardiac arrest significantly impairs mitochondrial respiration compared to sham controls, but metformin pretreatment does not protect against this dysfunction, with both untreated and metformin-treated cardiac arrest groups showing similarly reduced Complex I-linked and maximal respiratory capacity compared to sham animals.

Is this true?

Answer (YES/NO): NO